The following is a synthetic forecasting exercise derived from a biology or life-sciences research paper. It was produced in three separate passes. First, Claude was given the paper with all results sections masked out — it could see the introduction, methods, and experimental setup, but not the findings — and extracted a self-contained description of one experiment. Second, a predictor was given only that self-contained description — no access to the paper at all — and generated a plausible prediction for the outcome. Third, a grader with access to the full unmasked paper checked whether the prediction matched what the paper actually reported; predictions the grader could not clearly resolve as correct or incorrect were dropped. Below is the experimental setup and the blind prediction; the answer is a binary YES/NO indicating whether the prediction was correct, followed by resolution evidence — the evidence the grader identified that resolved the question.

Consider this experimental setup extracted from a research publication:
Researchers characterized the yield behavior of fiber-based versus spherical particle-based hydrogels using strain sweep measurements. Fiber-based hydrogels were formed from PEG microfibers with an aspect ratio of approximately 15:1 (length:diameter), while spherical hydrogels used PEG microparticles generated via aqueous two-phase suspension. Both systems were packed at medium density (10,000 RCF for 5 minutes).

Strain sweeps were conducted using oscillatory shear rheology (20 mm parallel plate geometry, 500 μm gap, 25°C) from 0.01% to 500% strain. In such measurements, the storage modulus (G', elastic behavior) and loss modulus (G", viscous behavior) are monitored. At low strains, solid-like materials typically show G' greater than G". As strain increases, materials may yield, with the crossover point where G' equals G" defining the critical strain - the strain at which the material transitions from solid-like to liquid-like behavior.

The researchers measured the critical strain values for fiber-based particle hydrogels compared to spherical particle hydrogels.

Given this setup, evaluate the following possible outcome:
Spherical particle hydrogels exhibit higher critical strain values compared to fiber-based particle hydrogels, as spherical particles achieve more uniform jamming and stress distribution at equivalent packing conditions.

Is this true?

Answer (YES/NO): NO